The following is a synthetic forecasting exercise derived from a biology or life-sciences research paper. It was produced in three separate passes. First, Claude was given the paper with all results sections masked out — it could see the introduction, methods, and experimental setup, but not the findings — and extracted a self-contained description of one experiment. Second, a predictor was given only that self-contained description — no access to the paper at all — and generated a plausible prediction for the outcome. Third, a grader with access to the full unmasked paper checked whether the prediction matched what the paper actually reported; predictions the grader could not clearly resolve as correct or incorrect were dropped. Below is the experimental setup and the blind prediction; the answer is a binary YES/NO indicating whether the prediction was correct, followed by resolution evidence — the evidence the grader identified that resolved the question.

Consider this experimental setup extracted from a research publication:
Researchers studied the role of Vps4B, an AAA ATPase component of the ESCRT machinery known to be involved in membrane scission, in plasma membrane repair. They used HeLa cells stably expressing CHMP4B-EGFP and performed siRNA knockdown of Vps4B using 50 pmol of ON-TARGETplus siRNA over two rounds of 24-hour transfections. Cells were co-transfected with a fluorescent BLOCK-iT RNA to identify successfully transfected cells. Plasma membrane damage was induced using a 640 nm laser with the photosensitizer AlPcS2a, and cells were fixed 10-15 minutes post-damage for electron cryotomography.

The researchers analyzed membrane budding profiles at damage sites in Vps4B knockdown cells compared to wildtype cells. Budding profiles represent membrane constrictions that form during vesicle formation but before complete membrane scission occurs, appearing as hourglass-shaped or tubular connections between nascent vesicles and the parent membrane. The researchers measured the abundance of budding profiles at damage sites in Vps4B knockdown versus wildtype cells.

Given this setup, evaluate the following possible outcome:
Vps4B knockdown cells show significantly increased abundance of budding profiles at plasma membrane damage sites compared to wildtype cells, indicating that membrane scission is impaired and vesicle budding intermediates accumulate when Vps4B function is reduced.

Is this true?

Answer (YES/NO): YES